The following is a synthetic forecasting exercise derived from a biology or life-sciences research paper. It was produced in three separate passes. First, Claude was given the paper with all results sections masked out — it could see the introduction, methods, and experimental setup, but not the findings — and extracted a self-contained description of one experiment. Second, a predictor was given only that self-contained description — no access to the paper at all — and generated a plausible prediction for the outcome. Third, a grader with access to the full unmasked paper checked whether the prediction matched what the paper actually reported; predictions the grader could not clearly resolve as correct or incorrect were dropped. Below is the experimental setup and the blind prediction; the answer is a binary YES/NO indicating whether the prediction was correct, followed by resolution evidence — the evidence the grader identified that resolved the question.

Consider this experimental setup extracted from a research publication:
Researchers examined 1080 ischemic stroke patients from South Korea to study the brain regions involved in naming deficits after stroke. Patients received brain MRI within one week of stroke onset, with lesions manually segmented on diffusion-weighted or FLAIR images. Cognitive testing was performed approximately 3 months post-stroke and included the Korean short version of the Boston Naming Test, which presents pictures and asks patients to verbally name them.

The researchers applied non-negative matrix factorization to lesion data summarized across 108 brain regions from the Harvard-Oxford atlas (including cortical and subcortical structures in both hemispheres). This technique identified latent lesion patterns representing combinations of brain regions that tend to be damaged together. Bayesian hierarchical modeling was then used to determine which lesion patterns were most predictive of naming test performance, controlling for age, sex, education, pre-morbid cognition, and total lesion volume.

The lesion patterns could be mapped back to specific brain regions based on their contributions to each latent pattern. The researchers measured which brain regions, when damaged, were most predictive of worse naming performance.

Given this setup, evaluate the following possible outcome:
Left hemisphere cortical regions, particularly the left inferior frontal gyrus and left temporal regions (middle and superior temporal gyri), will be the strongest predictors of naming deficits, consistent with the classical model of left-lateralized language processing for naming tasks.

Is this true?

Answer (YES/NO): NO